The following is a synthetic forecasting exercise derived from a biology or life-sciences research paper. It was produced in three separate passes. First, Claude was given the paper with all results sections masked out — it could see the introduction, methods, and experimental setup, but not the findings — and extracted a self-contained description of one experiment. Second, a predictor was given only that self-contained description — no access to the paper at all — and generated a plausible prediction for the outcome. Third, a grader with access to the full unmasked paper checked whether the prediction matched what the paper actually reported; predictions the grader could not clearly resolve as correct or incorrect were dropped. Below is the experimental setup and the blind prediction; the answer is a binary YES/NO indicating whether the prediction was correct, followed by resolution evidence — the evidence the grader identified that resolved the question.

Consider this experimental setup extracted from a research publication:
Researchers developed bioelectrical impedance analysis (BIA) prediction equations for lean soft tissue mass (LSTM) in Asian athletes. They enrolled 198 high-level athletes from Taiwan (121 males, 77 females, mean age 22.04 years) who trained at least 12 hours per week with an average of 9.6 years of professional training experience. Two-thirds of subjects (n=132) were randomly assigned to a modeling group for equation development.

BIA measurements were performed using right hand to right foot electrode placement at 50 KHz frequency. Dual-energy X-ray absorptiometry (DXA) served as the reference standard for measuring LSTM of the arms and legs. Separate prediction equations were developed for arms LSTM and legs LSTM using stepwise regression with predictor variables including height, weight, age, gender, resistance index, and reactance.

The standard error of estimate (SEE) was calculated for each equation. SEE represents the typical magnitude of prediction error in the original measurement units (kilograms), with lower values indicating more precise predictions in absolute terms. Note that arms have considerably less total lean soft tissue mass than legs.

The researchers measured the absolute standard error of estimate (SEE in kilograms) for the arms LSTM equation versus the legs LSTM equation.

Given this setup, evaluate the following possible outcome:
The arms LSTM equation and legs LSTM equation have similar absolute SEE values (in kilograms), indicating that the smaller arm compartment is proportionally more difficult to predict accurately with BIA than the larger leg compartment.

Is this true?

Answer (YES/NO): NO